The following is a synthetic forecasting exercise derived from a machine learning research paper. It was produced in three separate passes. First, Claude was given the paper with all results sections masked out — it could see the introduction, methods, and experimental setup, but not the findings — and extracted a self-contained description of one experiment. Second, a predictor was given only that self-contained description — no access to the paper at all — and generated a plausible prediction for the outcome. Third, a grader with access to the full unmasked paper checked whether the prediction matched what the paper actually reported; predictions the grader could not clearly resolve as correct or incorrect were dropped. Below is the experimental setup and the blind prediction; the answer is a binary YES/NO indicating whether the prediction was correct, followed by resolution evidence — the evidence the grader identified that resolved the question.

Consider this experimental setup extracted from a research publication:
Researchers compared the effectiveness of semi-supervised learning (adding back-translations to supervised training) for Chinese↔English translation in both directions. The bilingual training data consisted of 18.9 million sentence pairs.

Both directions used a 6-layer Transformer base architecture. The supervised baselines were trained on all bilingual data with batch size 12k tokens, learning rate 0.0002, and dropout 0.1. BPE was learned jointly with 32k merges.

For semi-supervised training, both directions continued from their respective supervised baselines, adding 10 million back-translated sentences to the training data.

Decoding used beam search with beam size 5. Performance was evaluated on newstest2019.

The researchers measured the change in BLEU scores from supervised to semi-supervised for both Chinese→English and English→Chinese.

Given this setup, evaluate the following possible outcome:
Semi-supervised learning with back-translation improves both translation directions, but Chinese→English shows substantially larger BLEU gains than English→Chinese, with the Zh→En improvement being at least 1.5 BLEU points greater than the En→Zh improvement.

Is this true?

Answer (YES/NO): NO